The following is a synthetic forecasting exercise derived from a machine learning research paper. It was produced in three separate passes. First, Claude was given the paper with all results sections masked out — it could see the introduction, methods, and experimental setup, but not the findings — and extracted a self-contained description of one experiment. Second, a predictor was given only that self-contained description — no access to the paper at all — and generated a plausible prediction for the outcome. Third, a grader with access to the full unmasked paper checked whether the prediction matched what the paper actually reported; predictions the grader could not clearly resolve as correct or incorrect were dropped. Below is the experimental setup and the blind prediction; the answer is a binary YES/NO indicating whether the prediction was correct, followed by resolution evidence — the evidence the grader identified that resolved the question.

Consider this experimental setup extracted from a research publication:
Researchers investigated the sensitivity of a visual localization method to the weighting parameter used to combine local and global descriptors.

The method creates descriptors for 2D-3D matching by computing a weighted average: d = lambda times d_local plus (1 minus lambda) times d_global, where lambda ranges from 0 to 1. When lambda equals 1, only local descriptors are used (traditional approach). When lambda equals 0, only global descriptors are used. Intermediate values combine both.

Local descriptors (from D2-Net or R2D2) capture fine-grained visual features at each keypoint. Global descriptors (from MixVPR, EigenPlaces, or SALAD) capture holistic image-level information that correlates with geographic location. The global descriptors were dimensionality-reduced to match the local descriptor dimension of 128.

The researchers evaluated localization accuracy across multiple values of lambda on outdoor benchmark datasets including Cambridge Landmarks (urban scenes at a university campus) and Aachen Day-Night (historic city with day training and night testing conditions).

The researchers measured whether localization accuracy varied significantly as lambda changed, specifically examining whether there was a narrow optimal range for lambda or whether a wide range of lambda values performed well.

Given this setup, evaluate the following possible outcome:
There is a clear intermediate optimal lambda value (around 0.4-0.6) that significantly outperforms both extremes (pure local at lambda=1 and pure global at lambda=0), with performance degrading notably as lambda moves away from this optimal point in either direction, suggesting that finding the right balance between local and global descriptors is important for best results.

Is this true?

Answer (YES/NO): NO